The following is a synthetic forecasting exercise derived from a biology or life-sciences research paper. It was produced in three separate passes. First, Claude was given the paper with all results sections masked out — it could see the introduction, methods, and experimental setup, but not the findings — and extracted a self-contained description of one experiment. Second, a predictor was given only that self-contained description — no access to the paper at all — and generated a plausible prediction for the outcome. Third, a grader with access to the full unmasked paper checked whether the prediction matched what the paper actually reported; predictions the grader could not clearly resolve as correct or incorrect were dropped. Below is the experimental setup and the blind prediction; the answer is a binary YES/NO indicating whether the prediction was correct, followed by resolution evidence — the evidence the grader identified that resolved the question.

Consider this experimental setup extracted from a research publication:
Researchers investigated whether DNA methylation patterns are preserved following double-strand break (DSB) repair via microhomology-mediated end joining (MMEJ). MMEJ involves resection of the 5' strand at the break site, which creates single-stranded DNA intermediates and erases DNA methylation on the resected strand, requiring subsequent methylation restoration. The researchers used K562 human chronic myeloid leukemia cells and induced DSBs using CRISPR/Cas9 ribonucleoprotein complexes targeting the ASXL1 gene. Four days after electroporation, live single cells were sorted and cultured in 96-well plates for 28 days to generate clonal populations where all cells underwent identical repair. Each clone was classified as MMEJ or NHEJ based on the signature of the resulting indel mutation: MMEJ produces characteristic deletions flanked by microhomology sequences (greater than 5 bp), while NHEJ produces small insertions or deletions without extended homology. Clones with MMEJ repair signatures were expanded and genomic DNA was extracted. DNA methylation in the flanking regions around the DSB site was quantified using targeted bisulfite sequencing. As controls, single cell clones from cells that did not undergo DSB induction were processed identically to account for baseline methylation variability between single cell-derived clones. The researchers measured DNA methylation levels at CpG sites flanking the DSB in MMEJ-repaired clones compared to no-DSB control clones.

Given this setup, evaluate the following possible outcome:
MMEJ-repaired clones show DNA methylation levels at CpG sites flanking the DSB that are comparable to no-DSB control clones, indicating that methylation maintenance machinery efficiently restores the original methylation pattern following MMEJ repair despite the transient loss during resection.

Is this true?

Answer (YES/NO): YES